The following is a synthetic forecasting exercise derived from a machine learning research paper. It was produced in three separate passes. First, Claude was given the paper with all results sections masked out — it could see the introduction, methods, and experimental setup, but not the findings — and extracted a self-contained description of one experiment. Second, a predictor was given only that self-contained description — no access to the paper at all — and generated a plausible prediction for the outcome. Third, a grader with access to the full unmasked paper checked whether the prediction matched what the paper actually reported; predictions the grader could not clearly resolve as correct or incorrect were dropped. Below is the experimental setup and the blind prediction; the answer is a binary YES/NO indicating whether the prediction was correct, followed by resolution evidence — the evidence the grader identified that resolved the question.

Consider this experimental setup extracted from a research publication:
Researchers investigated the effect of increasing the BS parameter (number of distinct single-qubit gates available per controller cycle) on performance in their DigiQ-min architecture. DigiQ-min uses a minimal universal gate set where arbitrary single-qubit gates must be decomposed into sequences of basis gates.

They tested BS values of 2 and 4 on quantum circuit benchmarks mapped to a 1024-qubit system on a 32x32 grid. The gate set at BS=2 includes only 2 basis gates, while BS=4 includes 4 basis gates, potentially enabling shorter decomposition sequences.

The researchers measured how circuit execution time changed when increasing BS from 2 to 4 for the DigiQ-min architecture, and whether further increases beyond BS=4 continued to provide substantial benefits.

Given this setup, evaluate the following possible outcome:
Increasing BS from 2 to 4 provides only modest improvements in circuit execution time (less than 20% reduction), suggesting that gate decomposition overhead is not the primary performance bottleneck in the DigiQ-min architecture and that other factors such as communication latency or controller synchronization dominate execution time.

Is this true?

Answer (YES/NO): NO